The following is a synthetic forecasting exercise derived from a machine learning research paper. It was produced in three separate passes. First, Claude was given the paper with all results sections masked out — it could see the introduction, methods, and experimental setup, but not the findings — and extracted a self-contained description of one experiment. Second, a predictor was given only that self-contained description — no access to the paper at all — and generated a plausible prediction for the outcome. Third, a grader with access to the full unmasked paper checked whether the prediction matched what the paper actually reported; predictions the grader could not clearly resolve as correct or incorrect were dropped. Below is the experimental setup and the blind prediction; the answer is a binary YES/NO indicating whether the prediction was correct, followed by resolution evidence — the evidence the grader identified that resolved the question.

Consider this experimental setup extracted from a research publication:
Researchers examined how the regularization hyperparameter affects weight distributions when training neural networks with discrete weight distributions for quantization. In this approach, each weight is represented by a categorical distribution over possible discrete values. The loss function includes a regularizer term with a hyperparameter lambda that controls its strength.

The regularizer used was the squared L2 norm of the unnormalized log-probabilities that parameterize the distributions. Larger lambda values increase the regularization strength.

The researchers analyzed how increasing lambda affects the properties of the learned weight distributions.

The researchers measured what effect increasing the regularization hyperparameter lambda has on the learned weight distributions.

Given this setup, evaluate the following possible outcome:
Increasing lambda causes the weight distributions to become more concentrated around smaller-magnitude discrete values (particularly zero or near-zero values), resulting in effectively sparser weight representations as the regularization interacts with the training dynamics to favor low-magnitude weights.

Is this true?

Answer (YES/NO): NO